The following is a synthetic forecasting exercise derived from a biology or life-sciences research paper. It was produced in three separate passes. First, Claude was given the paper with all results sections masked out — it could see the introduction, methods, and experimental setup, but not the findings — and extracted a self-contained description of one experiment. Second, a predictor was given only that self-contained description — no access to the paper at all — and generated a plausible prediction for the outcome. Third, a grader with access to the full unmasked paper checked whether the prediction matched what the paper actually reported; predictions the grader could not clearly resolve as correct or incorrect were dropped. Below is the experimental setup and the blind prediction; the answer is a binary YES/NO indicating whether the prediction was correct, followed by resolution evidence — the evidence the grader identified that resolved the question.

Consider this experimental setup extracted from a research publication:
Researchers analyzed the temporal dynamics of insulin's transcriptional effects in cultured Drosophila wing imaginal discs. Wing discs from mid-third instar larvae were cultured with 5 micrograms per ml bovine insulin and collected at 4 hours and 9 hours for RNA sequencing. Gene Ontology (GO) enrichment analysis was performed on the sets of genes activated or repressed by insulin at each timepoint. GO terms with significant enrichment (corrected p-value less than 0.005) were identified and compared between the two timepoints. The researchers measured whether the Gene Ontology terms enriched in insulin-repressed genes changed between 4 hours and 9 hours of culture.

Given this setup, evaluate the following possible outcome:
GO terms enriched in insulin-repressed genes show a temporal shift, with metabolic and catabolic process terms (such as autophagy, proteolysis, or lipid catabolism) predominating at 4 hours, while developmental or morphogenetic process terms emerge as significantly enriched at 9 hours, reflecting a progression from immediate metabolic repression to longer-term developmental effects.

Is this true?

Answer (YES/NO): NO